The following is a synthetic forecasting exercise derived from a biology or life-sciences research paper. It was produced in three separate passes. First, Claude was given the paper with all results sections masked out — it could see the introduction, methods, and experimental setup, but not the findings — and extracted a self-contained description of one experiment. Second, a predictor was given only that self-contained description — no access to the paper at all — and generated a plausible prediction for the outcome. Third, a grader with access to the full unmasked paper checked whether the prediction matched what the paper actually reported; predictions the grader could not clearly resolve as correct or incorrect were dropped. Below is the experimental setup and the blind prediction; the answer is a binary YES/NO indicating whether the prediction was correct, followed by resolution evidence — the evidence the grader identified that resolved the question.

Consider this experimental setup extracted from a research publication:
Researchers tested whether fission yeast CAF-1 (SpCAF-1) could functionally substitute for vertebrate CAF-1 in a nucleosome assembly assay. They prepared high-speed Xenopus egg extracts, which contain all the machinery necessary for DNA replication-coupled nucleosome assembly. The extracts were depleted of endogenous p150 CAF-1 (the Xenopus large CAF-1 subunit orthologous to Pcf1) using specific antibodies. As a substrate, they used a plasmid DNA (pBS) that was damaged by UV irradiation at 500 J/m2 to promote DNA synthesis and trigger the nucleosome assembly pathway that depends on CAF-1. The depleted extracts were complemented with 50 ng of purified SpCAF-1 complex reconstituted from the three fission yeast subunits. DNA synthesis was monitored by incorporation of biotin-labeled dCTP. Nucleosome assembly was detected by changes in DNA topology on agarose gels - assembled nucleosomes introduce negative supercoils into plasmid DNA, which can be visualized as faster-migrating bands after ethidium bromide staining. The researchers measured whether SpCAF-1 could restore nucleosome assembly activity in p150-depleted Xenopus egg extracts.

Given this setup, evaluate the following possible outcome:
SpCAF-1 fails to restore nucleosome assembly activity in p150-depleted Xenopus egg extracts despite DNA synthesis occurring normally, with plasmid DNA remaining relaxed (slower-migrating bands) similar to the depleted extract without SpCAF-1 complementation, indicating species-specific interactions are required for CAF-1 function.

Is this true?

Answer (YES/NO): NO